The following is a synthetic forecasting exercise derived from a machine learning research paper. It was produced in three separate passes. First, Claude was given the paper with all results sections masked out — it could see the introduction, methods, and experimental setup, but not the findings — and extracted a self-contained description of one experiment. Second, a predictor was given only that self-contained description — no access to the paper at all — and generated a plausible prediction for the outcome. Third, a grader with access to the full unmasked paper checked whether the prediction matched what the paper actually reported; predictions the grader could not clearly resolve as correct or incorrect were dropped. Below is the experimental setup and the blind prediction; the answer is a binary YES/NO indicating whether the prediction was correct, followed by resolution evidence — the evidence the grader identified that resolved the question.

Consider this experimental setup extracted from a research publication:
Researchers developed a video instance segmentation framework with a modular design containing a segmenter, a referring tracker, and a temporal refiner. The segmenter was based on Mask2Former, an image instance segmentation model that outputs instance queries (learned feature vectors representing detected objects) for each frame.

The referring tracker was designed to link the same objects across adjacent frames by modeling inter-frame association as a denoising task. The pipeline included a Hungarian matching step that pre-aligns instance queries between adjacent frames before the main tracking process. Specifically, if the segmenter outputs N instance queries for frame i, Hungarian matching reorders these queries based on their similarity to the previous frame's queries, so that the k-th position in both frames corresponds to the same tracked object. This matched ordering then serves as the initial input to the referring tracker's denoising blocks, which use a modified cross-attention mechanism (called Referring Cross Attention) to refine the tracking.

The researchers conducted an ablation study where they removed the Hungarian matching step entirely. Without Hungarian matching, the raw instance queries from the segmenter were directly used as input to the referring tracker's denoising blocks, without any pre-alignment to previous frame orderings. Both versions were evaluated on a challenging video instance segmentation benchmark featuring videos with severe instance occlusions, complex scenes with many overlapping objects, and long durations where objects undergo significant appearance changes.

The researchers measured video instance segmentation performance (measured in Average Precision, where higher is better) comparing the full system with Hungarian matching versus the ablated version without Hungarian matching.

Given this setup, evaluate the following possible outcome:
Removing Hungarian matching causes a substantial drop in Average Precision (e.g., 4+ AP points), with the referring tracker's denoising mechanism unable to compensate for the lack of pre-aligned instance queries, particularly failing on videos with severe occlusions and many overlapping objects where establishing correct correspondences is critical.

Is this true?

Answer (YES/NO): NO